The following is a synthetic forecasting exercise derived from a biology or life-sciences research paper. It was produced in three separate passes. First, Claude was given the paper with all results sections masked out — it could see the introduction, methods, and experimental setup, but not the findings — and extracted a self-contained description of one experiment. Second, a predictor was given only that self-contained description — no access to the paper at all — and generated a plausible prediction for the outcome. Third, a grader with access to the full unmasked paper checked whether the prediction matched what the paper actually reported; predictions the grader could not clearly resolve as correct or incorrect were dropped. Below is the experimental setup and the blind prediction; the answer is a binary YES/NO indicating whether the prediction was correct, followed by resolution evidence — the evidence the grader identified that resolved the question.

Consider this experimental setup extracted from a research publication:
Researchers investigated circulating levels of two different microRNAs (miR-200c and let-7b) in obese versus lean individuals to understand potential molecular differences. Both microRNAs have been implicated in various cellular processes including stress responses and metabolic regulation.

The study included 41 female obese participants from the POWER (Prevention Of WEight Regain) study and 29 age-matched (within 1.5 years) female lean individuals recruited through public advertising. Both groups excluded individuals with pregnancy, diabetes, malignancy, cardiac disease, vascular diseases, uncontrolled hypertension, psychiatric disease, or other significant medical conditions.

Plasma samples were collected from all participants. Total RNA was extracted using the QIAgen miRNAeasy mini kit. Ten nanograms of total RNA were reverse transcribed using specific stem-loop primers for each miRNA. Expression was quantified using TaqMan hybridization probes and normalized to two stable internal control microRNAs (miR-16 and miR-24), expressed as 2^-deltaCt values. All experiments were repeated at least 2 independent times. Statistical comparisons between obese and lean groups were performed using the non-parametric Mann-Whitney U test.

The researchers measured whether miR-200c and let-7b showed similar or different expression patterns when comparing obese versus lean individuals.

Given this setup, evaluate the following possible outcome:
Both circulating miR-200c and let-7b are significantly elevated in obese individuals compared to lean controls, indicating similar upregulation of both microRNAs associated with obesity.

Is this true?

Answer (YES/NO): NO